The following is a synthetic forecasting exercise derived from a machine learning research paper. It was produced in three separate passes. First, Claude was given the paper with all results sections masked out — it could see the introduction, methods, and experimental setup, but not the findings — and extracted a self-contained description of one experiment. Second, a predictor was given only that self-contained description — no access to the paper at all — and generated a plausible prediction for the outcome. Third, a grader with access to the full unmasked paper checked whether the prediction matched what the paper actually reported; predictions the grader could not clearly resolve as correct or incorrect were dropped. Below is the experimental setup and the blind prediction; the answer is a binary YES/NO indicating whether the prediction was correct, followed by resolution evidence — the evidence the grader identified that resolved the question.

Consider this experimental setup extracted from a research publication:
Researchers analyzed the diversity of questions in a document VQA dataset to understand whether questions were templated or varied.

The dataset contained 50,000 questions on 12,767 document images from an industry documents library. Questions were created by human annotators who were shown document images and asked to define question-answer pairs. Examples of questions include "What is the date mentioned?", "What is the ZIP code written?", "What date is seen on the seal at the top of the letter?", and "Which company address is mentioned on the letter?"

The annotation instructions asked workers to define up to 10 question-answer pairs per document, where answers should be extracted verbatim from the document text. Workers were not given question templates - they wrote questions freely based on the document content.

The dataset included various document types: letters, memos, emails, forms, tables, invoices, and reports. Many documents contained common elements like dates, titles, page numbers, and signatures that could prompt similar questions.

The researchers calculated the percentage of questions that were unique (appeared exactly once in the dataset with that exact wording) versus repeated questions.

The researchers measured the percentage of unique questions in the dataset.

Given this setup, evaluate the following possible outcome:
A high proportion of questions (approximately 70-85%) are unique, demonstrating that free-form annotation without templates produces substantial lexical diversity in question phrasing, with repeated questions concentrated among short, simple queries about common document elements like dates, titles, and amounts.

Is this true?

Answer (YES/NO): YES